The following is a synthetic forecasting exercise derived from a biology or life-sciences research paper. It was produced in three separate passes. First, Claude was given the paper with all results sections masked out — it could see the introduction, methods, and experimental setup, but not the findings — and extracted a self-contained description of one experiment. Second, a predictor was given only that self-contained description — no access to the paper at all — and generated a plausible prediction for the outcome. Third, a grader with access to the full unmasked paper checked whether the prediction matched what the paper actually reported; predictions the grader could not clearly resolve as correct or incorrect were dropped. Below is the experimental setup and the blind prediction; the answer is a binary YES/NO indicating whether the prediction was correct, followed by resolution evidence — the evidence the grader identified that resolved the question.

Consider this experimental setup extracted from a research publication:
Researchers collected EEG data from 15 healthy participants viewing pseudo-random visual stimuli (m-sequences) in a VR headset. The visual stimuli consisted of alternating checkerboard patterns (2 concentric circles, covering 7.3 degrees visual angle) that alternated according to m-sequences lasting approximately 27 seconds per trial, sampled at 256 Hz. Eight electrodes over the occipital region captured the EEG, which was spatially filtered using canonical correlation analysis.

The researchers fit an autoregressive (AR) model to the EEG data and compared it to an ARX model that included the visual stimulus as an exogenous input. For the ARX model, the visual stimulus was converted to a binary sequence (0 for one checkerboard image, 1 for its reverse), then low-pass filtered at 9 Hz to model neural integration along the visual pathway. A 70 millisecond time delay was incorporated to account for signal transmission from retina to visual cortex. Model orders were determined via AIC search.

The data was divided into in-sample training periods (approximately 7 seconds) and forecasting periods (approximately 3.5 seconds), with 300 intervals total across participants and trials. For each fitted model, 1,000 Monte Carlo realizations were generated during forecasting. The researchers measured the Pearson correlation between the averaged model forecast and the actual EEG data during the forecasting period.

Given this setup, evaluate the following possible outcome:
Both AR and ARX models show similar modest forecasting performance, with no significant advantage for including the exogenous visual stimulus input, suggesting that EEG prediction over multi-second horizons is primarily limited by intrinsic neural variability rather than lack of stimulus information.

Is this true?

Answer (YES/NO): YES